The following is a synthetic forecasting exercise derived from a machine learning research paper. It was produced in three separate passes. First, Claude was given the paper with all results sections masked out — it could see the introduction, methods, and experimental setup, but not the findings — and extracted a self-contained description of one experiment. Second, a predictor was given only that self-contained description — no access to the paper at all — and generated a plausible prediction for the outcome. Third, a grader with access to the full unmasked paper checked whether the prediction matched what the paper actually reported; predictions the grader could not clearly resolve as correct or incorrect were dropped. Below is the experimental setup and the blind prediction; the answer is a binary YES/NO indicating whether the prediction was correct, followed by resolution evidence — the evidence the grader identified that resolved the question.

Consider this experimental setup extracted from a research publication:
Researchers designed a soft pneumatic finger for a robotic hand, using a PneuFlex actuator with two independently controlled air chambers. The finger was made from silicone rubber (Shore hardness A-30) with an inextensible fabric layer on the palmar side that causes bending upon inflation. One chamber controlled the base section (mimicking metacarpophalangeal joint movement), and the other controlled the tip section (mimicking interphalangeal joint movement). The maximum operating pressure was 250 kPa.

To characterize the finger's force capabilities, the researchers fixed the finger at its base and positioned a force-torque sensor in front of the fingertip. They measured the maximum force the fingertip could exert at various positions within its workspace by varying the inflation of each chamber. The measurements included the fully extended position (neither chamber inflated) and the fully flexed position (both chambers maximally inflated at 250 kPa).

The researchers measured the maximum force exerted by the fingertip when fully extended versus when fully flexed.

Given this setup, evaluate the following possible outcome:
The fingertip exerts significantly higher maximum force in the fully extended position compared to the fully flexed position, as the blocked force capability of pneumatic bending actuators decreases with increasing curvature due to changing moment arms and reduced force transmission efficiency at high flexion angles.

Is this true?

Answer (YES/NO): YES